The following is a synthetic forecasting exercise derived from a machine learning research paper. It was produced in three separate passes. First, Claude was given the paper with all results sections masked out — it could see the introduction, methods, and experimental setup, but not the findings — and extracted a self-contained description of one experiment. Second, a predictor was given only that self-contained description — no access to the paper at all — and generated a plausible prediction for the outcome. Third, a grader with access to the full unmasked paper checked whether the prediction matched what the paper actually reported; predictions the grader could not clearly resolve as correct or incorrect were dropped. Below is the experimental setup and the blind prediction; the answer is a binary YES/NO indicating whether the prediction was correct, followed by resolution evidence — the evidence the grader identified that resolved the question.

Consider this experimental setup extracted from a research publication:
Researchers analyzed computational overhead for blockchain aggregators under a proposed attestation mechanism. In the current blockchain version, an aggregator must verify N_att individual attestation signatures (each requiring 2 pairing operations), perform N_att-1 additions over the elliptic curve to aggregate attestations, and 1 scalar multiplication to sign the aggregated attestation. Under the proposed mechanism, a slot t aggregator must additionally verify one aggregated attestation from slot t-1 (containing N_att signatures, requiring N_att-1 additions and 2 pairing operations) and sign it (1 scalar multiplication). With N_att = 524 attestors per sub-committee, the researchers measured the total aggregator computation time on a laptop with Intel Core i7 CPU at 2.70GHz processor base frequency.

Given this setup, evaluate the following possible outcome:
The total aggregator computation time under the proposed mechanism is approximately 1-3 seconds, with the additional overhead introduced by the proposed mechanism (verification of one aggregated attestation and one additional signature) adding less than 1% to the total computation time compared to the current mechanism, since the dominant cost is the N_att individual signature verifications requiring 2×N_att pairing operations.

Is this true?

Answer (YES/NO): NO